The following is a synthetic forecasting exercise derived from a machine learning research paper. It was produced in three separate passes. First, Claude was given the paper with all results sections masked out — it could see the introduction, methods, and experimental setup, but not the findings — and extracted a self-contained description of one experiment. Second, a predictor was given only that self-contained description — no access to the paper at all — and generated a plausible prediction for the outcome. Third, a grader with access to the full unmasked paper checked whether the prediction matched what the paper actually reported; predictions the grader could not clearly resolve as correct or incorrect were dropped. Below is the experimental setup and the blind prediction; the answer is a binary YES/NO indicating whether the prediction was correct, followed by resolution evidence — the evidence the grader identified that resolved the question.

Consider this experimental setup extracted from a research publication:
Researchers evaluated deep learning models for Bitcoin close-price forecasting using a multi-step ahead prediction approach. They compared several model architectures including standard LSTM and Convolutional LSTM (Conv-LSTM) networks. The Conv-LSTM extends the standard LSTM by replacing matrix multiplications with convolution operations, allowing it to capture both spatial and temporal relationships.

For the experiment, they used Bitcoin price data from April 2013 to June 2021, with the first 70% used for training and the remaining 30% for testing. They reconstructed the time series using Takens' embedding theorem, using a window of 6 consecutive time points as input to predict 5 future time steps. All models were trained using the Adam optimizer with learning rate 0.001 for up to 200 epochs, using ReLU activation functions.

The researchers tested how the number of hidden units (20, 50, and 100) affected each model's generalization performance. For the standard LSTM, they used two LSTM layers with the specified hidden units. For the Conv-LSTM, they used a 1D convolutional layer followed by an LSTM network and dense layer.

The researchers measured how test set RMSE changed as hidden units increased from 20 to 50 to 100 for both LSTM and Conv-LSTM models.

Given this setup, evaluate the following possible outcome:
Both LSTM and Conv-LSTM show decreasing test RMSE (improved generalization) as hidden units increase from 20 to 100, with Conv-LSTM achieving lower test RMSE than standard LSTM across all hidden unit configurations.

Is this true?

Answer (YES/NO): NO